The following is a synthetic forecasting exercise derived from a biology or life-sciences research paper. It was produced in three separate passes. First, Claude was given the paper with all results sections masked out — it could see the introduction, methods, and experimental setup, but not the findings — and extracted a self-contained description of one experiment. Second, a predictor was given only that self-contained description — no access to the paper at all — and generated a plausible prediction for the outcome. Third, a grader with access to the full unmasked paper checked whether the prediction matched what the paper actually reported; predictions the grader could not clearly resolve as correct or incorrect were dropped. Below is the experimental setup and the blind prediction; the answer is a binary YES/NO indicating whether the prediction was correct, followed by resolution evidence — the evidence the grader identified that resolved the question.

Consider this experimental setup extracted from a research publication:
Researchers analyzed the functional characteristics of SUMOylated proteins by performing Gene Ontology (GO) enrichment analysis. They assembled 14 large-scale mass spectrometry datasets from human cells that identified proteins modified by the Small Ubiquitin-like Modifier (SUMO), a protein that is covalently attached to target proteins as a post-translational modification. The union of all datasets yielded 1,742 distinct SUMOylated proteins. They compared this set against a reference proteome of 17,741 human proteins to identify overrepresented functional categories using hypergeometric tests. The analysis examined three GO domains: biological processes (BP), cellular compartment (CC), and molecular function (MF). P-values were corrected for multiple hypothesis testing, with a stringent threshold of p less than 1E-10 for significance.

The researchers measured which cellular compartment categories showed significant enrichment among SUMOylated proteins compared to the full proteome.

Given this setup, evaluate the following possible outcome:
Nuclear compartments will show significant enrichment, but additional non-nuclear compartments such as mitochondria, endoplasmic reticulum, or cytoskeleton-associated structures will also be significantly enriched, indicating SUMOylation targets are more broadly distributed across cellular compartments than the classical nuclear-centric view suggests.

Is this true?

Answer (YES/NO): NO